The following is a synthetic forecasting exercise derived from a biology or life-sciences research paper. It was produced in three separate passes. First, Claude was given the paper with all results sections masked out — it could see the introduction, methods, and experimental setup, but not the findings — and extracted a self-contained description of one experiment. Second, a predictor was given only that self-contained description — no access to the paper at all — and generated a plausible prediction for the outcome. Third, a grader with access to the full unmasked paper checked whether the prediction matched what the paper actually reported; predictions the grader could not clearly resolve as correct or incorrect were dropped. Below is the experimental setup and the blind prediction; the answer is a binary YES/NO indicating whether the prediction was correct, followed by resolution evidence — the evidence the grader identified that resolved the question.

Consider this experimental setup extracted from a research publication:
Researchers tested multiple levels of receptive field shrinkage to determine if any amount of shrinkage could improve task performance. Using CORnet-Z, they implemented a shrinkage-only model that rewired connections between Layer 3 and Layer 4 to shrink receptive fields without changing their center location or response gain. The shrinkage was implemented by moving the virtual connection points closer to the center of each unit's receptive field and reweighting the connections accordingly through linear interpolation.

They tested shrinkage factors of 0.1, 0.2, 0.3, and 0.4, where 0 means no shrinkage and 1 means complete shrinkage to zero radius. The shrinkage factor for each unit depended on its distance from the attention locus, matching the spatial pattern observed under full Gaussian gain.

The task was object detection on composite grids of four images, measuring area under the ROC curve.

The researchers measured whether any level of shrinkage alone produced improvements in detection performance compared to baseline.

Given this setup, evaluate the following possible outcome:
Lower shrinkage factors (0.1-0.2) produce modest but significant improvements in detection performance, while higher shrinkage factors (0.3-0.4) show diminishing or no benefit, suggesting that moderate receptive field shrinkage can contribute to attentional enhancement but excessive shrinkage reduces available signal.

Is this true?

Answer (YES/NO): NO